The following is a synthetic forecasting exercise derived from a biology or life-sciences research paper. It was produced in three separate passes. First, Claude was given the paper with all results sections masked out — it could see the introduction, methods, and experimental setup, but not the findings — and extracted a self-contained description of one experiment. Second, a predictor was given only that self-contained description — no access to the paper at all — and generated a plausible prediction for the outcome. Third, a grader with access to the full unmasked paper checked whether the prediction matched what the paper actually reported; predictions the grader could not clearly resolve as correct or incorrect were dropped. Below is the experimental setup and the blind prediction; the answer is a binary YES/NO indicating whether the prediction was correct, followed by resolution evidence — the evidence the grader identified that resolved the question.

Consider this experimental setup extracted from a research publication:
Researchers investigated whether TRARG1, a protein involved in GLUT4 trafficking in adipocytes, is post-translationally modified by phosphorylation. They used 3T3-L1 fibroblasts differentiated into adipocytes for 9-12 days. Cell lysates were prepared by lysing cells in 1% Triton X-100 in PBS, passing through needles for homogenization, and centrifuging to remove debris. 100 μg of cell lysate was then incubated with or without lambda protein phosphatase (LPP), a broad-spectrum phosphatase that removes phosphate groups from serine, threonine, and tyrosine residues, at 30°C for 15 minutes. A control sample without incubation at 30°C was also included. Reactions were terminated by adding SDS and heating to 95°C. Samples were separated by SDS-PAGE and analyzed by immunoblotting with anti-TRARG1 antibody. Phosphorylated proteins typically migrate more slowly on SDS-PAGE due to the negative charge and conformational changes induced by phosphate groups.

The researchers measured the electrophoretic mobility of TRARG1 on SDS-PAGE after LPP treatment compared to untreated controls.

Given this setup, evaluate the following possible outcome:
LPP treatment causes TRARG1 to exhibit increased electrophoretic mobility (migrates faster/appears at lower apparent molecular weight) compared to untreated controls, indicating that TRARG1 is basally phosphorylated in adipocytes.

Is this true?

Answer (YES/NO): YES